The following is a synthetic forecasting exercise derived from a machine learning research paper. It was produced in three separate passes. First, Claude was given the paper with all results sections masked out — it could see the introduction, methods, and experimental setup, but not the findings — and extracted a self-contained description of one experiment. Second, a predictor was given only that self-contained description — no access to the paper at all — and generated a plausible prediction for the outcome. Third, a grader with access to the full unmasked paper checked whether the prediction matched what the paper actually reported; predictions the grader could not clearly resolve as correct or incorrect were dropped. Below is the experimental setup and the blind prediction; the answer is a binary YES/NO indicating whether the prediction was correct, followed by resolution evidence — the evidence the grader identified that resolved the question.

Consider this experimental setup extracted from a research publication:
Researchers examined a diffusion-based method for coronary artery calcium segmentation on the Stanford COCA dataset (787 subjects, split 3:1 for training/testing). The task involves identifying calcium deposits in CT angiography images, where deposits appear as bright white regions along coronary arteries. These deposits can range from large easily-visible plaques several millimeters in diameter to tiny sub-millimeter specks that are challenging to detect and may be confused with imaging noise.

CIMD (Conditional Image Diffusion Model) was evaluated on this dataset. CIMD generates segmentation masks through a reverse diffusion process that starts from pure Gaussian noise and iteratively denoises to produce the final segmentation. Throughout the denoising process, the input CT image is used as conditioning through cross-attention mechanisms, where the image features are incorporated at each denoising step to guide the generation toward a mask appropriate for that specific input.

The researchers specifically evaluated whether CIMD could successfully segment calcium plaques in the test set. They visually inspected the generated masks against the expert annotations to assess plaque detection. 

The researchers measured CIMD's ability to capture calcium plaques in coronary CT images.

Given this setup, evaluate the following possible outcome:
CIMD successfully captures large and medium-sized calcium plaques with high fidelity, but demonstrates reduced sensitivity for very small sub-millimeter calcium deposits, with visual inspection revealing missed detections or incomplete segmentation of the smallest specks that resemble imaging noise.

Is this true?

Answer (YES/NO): NO